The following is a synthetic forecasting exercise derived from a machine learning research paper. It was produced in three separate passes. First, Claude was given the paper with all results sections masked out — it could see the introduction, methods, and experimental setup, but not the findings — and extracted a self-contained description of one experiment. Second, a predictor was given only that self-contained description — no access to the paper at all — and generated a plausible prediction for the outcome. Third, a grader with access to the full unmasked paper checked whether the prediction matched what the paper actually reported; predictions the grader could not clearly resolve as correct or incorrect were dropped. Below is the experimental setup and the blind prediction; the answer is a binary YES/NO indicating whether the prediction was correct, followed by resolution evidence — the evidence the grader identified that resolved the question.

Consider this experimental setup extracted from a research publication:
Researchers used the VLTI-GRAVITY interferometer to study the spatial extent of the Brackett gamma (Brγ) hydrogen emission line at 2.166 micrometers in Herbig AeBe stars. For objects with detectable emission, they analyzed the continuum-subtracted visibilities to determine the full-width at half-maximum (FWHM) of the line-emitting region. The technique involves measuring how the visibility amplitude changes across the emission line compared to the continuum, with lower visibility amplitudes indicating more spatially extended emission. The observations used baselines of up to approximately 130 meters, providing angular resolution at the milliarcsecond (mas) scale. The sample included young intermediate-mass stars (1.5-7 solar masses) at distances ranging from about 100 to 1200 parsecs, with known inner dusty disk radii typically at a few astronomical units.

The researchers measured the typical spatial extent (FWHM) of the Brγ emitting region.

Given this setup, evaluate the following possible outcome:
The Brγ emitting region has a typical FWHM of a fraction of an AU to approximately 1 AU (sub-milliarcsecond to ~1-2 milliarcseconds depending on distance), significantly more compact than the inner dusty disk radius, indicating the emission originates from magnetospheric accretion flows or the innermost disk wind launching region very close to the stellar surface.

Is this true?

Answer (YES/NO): NO